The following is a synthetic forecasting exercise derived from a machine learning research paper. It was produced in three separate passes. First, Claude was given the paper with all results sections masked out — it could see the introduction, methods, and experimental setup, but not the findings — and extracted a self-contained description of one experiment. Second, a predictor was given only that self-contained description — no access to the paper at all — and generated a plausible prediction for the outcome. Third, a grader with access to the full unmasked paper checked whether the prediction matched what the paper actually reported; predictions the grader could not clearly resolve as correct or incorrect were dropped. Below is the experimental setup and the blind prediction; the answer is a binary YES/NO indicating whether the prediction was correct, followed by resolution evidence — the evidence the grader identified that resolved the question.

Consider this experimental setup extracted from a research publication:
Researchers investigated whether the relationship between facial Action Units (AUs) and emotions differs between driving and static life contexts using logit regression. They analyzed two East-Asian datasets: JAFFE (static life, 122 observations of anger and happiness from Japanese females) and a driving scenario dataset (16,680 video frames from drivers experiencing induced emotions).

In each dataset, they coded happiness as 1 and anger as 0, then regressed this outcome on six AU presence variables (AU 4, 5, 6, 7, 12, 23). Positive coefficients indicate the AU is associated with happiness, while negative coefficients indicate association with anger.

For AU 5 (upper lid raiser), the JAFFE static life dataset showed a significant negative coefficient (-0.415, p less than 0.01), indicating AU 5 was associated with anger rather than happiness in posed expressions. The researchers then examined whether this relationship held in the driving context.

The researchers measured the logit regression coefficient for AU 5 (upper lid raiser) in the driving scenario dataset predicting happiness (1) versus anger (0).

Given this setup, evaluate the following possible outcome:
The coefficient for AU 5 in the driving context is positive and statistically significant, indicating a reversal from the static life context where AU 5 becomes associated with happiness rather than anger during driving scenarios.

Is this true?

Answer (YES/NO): NO